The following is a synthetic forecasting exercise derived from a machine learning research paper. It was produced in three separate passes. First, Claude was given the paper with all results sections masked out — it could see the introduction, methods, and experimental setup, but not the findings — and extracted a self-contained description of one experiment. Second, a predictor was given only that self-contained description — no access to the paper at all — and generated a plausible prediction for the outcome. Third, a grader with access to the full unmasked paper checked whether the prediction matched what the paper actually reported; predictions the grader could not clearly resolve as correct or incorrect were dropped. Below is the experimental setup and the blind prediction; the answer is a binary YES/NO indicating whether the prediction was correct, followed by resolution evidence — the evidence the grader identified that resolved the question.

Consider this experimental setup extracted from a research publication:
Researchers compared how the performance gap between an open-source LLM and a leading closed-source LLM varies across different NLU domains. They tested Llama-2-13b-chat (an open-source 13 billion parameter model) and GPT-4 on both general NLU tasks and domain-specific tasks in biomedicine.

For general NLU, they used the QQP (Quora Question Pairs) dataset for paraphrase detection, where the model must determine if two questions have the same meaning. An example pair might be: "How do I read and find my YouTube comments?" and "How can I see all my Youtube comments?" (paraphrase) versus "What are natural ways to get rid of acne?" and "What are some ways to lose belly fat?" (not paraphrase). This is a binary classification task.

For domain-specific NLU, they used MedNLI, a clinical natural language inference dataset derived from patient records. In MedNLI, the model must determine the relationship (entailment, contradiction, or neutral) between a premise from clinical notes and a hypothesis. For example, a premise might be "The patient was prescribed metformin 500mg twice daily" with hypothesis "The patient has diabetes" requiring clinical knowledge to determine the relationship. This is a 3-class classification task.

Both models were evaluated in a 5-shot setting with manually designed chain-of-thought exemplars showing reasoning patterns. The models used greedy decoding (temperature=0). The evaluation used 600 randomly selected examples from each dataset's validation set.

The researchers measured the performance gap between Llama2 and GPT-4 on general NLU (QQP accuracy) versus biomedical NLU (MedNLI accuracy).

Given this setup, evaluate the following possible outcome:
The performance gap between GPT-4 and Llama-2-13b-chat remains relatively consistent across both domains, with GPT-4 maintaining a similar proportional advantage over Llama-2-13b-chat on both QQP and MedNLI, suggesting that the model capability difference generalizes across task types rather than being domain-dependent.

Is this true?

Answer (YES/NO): NO